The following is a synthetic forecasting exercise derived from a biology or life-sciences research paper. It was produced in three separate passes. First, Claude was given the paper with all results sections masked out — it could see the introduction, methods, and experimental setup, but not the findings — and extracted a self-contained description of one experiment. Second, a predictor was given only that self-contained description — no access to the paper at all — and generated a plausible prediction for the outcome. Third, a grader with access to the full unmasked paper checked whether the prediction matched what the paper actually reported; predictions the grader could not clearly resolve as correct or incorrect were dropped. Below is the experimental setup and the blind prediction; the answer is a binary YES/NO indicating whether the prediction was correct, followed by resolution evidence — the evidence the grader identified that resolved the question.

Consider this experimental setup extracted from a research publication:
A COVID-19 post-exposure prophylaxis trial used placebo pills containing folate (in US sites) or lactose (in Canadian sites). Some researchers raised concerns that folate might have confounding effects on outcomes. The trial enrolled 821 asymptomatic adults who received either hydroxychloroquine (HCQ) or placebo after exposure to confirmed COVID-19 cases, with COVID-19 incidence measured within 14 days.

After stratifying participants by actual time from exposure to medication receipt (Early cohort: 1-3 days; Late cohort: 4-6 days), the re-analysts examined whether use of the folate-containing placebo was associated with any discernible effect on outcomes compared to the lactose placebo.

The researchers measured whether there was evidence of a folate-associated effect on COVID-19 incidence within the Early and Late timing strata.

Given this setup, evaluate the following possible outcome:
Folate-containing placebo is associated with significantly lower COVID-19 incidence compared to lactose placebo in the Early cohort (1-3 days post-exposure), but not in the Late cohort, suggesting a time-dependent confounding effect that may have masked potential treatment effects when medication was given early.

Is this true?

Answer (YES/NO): NO